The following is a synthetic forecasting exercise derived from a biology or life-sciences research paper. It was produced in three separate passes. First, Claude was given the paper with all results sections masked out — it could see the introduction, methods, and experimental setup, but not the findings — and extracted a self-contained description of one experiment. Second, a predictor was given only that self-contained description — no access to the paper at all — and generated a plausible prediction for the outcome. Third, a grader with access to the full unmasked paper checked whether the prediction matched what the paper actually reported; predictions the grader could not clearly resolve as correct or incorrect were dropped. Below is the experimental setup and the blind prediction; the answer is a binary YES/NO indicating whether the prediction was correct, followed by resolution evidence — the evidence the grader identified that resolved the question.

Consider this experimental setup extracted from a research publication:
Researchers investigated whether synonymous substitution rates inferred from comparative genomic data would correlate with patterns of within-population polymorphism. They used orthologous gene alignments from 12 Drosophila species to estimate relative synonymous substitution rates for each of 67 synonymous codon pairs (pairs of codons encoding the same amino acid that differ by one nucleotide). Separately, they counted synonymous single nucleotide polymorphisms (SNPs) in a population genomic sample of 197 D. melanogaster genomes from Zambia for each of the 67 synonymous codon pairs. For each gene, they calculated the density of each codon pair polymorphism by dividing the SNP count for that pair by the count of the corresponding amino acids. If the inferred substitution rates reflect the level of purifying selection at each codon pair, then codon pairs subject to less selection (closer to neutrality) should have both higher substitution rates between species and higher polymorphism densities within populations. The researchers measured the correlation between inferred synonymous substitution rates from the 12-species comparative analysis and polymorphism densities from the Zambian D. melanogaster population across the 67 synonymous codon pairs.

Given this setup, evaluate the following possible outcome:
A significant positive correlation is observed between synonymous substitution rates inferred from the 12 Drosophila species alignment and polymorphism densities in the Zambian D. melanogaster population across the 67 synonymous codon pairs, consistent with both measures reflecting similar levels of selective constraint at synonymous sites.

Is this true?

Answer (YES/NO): YES